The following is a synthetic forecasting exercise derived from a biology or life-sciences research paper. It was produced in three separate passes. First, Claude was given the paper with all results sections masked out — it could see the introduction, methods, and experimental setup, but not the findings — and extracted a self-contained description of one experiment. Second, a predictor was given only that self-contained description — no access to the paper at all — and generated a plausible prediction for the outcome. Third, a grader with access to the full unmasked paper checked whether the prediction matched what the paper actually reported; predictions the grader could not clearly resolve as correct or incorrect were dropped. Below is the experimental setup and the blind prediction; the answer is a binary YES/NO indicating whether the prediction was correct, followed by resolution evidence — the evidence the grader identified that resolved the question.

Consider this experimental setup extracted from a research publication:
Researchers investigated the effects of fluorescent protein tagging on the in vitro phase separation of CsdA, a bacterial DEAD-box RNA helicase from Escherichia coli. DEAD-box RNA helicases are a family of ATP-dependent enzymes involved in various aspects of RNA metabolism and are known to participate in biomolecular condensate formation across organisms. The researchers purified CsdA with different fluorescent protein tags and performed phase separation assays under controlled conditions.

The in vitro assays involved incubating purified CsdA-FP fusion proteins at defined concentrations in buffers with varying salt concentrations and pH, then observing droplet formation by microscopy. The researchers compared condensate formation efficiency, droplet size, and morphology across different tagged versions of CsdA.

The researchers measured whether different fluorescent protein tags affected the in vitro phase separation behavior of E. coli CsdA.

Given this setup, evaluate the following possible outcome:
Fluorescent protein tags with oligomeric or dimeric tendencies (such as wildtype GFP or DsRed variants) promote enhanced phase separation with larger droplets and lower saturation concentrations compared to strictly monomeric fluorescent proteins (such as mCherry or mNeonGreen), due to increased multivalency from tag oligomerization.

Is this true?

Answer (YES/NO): NO